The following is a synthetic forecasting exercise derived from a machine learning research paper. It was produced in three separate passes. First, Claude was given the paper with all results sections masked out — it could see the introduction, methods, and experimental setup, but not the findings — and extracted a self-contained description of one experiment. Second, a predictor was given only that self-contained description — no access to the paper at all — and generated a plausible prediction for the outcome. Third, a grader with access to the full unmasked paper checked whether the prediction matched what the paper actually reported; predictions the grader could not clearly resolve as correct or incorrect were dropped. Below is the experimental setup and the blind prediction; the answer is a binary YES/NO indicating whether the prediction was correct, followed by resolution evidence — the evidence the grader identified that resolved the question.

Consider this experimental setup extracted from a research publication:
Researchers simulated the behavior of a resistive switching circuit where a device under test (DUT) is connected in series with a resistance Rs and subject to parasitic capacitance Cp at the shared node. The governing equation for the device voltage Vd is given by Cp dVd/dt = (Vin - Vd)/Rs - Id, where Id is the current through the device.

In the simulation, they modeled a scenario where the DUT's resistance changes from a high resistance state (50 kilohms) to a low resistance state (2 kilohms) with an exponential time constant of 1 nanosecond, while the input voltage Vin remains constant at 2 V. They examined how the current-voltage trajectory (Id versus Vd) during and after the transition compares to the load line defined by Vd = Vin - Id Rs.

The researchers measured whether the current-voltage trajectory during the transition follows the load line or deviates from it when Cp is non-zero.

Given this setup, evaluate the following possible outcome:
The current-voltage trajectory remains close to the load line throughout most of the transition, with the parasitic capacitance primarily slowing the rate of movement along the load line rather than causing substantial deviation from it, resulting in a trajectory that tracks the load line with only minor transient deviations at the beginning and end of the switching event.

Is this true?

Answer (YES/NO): NO